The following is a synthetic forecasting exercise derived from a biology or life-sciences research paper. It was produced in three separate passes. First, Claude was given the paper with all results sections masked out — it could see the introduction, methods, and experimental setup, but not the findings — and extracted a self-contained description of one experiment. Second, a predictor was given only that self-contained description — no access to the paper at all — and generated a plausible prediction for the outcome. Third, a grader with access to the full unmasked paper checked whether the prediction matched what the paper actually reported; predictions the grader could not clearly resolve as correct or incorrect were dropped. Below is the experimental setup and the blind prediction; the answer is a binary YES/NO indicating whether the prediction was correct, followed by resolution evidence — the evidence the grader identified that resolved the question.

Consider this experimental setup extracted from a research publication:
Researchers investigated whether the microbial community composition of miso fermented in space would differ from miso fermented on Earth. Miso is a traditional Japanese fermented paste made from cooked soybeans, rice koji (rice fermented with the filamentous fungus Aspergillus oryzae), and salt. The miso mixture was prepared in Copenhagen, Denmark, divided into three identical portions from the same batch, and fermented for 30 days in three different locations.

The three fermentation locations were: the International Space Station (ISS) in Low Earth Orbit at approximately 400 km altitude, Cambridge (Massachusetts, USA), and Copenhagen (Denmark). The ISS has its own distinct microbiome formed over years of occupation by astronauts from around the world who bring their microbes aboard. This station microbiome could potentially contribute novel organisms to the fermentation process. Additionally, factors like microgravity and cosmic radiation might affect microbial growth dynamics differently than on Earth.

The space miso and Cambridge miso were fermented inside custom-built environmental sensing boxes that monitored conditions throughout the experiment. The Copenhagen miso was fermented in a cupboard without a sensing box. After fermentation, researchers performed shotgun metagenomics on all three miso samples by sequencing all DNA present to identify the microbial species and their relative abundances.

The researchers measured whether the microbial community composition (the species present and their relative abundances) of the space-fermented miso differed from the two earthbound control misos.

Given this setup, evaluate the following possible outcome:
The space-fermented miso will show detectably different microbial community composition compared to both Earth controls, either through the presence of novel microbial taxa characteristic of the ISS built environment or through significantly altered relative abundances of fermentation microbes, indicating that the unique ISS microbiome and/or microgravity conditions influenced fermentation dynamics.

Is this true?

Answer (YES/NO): NO